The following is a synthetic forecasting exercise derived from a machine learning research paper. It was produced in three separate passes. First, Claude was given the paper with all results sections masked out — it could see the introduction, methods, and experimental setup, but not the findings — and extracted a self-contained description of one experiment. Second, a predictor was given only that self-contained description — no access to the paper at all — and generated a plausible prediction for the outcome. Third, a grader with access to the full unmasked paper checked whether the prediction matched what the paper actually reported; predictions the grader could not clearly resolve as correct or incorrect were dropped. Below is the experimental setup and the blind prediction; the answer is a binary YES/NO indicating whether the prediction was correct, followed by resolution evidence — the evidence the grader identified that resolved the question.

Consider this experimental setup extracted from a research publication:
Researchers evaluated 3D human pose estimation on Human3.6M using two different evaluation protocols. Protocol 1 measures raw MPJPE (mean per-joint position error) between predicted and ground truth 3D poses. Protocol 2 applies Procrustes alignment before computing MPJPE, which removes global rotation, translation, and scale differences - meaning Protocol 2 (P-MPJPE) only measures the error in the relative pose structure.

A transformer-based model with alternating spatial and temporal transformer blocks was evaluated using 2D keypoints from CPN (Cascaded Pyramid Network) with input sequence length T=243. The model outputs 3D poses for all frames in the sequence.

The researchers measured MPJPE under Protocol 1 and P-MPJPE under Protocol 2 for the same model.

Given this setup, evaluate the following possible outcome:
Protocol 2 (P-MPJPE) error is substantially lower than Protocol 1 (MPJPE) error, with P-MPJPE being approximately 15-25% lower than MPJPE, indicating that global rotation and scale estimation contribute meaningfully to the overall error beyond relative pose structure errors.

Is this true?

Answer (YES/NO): YES